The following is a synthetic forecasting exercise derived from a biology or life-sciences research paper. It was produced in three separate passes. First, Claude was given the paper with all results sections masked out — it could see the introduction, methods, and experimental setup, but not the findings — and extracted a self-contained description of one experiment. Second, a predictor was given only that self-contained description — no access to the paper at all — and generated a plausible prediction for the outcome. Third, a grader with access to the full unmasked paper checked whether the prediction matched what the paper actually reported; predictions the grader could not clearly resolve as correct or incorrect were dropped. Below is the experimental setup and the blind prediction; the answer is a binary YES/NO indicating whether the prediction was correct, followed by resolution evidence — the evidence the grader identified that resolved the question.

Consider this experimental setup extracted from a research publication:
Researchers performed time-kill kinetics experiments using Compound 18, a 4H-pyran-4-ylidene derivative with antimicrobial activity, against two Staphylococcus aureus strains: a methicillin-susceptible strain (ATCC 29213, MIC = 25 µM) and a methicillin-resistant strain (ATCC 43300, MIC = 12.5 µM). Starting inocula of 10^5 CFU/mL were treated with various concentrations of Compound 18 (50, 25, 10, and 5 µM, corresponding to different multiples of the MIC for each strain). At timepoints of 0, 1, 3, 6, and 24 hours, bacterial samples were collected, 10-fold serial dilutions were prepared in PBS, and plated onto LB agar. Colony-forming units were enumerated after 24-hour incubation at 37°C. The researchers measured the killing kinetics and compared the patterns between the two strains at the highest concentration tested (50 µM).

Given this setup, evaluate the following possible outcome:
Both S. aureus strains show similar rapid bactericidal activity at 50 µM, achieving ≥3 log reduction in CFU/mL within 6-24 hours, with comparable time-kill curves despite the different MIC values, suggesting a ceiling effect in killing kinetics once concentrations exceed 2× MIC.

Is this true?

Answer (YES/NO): NO